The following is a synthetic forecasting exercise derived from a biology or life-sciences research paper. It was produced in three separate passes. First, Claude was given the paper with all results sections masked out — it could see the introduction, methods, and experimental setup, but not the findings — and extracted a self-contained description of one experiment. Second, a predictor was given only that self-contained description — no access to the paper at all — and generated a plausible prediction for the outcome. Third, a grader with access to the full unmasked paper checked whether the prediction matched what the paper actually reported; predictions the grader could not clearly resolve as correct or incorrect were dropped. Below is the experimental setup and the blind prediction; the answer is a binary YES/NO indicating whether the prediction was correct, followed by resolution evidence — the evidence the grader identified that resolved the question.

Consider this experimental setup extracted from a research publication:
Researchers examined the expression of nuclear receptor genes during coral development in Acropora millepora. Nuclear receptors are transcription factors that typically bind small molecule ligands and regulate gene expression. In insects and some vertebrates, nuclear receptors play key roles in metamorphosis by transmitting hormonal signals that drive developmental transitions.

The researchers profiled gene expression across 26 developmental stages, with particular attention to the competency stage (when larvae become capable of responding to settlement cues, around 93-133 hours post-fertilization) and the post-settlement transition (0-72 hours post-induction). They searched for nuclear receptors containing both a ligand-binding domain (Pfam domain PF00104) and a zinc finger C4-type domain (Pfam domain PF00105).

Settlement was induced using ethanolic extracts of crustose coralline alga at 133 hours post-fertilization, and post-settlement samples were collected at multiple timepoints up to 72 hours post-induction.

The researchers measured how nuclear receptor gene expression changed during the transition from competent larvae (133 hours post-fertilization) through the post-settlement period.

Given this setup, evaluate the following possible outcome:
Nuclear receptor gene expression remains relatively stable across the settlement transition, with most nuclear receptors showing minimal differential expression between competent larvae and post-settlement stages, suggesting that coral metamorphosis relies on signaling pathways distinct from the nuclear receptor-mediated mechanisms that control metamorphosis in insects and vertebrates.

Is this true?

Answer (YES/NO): NO